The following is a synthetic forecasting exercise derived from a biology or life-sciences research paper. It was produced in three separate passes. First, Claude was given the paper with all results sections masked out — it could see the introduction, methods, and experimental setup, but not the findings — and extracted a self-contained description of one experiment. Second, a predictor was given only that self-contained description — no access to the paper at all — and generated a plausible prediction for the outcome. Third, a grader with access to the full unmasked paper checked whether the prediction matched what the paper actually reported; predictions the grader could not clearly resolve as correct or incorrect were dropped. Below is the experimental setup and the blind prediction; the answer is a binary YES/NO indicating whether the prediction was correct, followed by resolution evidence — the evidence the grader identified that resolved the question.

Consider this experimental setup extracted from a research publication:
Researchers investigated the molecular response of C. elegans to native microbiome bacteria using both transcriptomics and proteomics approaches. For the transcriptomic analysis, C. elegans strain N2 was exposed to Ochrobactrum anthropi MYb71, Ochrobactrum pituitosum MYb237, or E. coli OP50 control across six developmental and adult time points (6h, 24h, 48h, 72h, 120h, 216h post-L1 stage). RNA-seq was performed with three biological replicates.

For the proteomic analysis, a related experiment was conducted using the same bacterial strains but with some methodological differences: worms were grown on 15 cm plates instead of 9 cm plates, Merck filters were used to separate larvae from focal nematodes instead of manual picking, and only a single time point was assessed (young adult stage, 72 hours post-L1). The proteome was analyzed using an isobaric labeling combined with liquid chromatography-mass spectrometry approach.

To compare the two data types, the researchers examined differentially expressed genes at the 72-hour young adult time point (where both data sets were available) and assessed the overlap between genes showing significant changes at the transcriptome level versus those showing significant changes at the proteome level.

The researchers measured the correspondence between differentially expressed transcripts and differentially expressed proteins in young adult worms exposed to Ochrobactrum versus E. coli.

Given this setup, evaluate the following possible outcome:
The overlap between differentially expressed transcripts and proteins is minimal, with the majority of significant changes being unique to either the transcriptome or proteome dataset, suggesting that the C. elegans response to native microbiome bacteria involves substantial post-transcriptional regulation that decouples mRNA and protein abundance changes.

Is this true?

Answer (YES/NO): NO